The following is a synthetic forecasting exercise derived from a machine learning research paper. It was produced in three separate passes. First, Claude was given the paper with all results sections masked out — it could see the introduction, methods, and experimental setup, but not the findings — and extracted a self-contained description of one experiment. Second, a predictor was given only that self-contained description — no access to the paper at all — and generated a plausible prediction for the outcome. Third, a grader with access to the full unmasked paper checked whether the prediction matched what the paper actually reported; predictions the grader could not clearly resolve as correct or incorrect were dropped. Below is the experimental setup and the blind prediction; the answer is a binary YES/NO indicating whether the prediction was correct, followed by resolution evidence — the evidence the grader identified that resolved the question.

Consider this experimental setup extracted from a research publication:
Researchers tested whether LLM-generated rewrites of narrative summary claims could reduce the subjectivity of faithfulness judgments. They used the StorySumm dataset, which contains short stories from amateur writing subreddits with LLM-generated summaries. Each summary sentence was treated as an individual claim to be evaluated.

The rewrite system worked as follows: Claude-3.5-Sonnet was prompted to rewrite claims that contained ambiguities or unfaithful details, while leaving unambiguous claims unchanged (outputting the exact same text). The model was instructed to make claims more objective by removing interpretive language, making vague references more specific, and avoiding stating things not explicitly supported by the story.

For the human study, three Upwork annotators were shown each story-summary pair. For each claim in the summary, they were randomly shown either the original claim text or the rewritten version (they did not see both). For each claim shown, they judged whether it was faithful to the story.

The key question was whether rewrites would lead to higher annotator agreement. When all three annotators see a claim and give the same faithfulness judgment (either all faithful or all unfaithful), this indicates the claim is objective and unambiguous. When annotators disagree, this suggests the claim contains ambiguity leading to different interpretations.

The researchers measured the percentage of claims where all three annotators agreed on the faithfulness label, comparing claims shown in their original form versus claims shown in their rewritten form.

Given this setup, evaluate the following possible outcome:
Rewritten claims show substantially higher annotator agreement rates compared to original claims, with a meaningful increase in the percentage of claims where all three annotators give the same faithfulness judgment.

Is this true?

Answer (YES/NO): YES